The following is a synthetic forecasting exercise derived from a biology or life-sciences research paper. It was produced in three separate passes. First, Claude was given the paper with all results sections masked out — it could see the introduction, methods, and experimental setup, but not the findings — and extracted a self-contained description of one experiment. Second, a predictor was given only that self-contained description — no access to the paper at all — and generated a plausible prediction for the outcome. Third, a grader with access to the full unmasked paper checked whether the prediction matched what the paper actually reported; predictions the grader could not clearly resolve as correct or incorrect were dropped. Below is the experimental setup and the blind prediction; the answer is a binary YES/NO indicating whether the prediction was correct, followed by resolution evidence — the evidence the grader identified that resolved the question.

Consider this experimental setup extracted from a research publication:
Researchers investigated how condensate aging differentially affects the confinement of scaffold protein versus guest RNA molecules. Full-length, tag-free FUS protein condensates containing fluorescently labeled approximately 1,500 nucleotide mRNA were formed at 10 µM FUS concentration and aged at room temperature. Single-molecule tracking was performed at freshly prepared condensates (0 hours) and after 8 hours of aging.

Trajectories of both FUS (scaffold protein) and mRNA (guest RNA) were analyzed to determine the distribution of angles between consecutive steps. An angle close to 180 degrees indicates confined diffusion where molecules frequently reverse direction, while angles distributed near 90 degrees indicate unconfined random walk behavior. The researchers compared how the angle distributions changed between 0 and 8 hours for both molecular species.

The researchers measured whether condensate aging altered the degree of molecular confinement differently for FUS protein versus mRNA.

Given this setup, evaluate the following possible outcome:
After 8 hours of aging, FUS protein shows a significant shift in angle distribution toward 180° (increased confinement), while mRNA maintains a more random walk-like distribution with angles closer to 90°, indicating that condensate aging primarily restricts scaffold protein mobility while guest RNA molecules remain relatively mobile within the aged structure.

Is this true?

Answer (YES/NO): NO